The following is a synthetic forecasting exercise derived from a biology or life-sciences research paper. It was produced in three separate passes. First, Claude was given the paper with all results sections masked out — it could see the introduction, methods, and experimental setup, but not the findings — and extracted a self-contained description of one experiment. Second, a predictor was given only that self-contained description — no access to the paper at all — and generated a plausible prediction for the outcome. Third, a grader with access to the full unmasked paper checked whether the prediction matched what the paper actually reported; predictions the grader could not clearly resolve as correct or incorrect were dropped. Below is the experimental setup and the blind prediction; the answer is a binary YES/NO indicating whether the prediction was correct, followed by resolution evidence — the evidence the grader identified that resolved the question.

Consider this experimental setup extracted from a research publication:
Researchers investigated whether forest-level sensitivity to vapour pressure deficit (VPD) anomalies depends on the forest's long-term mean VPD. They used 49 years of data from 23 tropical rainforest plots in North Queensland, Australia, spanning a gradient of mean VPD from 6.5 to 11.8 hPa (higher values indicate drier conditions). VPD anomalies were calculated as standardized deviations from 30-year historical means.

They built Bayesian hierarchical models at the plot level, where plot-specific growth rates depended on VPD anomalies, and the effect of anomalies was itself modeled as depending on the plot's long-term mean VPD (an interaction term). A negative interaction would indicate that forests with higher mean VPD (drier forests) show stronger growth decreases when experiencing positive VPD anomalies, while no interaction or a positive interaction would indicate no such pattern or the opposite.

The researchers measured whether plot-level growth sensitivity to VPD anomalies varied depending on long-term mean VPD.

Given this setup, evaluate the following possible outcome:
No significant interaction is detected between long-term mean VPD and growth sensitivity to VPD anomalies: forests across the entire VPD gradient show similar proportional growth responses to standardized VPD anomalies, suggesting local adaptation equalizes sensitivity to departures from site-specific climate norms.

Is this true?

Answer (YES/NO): NO